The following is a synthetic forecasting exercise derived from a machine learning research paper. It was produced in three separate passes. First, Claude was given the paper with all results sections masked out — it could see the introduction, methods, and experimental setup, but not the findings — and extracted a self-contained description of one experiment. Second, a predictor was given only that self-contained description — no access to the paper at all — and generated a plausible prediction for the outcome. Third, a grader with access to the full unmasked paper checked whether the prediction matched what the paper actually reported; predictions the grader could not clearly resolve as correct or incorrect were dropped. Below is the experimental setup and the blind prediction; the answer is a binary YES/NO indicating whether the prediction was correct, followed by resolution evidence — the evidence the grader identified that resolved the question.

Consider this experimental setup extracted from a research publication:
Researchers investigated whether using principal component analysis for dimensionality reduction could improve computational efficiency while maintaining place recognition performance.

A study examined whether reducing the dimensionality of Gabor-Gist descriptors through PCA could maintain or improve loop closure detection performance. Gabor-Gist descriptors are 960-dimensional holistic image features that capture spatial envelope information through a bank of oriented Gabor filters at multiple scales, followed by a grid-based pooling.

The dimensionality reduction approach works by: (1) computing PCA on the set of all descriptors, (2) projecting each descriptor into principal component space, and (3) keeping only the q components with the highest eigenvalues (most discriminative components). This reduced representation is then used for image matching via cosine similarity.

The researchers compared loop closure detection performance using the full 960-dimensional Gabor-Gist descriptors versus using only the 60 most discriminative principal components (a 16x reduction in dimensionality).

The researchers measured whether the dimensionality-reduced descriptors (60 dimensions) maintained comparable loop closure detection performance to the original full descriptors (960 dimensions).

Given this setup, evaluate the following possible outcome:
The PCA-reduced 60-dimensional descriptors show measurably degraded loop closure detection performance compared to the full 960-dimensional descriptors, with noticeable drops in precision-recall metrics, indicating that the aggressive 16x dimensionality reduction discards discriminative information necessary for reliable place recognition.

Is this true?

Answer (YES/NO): NO